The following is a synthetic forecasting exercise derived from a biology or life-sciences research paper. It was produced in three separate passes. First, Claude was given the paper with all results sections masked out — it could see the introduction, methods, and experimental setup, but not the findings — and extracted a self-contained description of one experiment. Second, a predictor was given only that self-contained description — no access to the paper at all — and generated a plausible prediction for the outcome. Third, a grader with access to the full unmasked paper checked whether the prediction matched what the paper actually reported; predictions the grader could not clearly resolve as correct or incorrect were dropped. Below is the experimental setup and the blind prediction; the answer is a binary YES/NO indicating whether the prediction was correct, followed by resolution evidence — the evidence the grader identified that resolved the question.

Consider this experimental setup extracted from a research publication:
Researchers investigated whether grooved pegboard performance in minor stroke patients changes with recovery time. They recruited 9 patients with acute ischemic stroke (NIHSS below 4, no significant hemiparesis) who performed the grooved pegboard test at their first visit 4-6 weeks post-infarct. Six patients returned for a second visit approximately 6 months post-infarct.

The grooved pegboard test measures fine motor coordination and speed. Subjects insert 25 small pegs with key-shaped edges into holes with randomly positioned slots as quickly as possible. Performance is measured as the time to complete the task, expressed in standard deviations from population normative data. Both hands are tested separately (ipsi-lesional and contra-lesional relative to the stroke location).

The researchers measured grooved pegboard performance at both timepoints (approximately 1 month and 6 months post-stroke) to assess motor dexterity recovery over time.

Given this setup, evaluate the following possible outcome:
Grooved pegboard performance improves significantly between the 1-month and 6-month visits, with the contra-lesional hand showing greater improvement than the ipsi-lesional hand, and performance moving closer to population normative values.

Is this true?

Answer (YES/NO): NO